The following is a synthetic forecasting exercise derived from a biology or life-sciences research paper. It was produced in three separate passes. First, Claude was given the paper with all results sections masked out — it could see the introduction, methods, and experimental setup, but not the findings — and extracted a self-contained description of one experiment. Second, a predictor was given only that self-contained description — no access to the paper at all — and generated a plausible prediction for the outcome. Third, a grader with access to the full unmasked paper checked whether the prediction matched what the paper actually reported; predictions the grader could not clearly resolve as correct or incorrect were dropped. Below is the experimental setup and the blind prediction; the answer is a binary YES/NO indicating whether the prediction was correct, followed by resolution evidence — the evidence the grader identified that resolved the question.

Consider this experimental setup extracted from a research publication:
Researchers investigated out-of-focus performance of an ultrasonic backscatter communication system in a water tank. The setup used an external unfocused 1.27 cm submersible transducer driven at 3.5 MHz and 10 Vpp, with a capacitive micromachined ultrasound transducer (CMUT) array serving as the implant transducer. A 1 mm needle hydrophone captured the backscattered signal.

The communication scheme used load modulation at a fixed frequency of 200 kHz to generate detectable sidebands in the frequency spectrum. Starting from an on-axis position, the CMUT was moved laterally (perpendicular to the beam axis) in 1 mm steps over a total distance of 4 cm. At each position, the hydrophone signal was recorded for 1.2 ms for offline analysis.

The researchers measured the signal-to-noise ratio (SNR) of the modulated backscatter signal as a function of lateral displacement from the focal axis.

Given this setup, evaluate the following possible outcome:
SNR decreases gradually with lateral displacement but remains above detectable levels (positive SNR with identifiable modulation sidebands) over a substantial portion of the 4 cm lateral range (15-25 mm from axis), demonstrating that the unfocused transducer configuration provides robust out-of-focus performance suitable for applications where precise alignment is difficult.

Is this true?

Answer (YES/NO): NO